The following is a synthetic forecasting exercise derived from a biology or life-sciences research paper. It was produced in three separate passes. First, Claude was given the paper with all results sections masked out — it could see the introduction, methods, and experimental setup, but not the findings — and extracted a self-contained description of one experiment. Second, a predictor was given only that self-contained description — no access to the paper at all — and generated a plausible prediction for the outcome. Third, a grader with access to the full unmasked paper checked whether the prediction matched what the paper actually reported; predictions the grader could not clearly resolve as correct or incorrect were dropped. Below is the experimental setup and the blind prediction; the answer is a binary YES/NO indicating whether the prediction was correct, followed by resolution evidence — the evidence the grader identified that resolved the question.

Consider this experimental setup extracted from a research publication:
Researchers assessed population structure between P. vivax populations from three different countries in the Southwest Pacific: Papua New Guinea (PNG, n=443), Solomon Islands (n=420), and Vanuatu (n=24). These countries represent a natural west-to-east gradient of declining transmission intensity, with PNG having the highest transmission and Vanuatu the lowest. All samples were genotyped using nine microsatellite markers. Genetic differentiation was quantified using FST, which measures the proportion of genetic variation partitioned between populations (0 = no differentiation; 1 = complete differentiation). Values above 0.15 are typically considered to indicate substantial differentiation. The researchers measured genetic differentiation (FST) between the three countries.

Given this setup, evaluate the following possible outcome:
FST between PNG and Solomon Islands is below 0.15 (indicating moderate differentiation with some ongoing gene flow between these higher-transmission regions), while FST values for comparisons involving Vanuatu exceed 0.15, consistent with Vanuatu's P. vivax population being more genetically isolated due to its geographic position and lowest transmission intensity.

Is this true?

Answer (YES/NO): NO